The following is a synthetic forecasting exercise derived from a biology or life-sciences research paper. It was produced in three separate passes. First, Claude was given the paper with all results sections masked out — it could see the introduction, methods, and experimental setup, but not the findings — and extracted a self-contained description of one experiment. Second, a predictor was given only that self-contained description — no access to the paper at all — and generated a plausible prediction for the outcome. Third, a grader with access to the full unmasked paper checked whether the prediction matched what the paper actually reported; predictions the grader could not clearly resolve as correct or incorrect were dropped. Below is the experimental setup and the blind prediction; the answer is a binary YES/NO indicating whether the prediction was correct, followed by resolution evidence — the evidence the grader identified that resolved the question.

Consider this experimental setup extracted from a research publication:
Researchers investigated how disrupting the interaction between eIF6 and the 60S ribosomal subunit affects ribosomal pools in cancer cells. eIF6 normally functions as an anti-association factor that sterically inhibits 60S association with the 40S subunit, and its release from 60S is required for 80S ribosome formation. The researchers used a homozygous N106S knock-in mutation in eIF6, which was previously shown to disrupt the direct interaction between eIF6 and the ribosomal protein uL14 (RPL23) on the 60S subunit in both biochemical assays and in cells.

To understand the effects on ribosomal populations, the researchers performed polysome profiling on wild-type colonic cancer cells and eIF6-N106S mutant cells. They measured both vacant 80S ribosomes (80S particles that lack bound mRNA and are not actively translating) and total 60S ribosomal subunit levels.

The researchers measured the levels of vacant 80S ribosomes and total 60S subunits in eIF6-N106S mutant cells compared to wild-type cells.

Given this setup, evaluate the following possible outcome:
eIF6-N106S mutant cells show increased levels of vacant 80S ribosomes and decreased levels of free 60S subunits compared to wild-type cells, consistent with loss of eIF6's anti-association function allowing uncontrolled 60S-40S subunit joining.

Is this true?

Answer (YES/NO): YES